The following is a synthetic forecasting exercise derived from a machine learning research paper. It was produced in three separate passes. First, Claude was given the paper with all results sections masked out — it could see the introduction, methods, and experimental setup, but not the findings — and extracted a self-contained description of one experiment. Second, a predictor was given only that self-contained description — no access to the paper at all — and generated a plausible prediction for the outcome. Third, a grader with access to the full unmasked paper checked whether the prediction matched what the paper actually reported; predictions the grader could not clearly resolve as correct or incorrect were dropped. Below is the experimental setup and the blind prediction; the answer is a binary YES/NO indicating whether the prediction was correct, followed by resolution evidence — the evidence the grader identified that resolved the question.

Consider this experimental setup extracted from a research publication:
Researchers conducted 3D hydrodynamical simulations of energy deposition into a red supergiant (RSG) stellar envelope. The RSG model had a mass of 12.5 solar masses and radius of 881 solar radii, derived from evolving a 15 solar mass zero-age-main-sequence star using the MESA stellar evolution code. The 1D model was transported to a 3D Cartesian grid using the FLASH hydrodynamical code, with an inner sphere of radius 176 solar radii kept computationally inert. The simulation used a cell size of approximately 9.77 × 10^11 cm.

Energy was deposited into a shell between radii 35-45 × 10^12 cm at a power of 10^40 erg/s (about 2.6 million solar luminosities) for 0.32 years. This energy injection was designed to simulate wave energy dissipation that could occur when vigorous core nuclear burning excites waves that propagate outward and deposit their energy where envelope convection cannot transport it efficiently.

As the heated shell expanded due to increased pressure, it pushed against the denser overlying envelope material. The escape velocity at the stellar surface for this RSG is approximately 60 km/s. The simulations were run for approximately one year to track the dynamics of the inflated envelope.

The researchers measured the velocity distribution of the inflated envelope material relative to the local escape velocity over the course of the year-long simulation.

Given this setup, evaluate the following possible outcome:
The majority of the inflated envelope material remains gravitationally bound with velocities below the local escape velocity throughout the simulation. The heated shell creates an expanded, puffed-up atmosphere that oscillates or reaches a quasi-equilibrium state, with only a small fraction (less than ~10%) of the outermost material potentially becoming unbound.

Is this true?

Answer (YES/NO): YES